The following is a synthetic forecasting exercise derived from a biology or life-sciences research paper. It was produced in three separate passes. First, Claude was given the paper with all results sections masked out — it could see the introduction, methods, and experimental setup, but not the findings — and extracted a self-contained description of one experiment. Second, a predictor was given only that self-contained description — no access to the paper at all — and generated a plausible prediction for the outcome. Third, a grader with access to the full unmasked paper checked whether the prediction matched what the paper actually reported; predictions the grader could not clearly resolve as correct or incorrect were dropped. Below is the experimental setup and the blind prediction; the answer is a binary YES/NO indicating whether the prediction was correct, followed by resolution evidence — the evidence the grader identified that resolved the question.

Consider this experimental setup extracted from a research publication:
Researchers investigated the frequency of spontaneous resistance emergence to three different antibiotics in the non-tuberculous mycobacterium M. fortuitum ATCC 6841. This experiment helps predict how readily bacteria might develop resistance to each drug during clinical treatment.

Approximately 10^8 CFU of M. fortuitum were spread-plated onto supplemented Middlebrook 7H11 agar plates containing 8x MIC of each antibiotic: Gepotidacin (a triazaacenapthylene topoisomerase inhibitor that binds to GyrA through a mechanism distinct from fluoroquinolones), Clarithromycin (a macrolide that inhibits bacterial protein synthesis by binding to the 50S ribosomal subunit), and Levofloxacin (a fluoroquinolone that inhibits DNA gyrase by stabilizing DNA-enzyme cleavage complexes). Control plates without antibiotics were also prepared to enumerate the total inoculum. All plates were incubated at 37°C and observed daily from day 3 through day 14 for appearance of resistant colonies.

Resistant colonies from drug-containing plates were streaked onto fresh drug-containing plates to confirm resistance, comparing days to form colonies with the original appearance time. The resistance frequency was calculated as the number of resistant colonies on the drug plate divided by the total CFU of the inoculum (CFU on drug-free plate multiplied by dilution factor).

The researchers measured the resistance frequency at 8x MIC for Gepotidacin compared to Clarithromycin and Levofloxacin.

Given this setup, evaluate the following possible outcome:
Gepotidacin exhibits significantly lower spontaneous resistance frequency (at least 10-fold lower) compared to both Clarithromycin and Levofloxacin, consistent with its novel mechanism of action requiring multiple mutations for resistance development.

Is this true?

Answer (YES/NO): YES